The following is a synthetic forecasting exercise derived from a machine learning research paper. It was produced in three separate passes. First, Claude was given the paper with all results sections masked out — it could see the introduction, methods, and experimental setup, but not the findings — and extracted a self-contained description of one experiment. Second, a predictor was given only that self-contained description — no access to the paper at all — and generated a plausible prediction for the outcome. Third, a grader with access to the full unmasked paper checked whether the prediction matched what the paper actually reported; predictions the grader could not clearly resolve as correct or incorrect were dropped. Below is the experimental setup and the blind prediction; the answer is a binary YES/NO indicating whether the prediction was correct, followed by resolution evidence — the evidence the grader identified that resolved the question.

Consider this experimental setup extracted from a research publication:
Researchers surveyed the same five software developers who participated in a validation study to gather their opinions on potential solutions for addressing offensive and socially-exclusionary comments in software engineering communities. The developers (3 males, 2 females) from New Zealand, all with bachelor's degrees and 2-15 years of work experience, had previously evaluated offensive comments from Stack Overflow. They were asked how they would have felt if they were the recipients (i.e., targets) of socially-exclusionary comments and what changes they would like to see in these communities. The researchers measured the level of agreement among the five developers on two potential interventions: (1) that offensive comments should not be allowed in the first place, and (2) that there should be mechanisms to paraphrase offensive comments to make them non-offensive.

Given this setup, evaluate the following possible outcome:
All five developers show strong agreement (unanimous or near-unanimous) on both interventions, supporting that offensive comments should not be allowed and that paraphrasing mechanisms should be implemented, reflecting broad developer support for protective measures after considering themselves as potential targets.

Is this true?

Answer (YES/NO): YES